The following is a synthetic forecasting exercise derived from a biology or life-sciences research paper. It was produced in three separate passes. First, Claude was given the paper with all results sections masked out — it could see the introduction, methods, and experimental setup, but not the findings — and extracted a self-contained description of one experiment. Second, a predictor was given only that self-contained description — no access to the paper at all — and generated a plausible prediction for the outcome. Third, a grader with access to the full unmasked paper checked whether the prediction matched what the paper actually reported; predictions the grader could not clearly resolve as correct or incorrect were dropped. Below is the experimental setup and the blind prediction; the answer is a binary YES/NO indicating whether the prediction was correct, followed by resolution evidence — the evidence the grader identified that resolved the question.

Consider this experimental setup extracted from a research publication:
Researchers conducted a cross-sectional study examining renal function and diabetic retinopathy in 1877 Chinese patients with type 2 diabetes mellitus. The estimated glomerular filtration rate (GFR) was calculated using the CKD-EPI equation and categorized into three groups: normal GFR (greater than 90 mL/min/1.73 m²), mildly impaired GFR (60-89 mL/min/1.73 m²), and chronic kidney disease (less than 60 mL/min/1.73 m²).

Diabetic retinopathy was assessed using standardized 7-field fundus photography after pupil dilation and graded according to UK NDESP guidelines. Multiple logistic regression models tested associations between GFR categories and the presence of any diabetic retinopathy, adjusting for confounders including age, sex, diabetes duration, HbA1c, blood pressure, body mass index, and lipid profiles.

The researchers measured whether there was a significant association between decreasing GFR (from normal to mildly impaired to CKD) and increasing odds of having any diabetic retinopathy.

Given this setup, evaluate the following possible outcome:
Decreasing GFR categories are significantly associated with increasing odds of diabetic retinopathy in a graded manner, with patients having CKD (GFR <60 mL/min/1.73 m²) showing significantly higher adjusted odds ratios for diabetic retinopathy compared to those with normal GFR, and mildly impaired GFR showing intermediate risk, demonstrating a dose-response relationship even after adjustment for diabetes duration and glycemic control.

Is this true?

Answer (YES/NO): YES